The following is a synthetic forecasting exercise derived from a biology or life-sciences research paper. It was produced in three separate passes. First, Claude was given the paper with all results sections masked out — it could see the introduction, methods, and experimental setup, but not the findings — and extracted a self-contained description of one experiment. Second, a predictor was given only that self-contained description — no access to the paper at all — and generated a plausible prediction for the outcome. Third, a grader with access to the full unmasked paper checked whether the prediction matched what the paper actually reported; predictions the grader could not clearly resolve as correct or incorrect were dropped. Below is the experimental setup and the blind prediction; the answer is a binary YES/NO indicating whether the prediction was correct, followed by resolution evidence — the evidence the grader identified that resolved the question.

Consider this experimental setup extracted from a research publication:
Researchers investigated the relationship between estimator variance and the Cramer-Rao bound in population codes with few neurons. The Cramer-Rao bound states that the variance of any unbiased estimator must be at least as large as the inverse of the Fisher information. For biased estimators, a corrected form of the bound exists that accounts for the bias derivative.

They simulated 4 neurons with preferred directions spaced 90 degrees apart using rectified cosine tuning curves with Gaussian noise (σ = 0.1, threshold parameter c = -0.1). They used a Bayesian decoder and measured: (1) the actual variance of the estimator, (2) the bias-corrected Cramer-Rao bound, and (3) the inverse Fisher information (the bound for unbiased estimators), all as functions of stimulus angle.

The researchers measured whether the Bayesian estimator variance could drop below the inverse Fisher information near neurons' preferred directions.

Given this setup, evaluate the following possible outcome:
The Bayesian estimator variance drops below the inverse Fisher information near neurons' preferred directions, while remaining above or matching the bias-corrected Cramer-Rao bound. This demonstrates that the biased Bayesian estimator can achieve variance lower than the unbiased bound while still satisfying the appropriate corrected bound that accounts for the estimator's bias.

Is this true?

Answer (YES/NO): YES